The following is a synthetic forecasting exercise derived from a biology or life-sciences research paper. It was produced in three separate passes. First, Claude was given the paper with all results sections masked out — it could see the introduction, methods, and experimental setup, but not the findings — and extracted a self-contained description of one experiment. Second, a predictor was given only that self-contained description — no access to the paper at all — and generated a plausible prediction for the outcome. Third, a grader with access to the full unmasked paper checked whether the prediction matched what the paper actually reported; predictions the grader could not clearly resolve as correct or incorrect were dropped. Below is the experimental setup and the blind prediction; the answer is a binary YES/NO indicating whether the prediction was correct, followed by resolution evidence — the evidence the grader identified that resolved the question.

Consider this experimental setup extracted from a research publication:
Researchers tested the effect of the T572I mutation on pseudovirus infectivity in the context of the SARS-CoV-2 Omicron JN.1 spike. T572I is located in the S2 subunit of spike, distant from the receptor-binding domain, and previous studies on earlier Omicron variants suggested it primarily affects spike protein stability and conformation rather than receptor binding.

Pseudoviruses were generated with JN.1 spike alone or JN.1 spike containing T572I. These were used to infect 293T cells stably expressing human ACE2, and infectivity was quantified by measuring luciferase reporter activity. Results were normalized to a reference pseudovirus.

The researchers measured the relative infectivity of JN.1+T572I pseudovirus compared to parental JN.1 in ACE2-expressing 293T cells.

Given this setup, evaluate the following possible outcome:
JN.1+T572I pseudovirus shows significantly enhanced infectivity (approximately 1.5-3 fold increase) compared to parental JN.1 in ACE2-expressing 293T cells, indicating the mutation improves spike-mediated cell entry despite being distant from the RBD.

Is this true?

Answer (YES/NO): NO